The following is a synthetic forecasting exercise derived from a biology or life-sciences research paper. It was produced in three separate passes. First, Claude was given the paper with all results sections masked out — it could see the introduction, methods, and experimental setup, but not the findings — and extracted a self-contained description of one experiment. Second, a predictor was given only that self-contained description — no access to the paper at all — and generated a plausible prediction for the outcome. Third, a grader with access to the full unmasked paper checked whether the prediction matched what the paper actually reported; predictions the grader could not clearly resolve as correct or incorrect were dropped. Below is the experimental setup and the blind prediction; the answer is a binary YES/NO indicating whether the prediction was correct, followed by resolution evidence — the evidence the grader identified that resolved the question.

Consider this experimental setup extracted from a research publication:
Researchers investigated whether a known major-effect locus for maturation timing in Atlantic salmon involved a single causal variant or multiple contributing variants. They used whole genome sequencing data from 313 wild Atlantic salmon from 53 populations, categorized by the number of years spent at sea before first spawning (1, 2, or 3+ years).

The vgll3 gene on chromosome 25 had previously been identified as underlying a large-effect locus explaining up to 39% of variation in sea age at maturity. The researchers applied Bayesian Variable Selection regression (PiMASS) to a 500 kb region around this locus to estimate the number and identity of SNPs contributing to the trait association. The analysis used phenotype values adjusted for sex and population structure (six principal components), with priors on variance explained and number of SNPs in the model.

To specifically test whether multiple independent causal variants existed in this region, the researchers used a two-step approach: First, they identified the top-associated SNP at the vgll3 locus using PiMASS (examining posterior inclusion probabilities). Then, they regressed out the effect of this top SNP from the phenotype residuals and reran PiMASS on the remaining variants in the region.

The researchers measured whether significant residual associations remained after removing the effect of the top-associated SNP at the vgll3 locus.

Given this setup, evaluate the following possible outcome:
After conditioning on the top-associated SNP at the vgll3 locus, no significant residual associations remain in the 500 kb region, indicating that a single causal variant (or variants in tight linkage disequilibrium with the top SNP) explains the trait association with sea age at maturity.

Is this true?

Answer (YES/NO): YES